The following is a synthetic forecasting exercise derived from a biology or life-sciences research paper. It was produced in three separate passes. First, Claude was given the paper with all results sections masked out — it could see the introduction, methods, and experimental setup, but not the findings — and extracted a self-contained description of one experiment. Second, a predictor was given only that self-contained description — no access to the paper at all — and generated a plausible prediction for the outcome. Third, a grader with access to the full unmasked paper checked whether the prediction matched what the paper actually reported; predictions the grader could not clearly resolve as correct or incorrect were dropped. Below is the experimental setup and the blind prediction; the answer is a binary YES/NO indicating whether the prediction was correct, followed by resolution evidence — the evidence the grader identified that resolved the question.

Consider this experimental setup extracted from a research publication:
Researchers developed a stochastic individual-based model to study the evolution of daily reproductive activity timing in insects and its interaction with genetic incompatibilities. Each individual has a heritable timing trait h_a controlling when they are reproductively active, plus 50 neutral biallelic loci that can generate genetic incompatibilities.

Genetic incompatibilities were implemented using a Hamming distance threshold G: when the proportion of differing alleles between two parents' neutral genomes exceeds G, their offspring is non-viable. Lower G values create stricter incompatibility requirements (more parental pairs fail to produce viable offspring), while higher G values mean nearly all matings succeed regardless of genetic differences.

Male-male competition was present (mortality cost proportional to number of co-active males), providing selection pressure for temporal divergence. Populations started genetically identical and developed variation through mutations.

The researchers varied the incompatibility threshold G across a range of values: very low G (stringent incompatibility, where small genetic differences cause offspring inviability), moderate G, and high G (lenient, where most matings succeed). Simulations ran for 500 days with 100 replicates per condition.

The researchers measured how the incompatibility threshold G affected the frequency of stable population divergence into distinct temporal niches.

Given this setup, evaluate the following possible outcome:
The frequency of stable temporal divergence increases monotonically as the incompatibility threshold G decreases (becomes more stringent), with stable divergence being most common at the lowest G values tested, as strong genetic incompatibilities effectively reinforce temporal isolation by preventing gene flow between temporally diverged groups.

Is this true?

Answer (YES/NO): NO